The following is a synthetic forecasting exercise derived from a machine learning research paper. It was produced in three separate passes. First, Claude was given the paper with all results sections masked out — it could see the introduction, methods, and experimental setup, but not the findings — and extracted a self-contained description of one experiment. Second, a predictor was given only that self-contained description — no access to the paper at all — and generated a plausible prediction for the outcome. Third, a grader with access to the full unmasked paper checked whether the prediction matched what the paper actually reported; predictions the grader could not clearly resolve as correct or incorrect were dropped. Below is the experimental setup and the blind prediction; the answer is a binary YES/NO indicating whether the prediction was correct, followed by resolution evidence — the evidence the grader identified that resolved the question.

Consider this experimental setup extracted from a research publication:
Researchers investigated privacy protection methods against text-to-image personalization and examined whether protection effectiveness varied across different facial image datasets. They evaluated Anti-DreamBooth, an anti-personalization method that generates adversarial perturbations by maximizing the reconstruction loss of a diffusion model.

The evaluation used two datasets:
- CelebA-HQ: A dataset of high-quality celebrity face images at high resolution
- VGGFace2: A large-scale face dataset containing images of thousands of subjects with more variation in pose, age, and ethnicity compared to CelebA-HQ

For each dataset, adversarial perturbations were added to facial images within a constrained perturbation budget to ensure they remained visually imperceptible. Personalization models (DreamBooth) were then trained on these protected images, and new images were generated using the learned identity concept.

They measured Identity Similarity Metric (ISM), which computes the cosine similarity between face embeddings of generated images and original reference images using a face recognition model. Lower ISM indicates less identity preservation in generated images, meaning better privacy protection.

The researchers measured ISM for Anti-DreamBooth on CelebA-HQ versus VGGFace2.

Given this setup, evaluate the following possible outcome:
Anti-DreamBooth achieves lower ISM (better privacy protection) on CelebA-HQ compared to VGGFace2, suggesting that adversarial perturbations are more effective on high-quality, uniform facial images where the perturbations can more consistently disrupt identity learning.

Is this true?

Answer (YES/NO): NO